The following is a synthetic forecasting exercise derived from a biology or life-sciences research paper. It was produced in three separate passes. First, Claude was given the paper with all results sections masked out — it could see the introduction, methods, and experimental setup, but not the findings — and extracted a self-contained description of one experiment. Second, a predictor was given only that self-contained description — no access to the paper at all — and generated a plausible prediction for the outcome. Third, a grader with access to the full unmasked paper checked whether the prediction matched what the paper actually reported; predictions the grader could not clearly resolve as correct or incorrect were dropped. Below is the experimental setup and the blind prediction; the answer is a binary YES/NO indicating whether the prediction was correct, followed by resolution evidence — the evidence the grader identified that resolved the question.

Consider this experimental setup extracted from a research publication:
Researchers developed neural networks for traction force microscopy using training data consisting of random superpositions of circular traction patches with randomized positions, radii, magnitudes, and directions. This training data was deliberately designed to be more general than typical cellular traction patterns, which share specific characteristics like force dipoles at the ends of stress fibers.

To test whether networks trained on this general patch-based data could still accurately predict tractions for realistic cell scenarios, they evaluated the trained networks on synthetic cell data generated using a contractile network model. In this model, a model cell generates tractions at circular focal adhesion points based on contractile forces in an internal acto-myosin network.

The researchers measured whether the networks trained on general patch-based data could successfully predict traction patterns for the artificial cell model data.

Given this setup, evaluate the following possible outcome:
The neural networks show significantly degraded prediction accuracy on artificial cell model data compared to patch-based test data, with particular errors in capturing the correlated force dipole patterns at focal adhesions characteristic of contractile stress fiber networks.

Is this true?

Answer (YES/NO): NO